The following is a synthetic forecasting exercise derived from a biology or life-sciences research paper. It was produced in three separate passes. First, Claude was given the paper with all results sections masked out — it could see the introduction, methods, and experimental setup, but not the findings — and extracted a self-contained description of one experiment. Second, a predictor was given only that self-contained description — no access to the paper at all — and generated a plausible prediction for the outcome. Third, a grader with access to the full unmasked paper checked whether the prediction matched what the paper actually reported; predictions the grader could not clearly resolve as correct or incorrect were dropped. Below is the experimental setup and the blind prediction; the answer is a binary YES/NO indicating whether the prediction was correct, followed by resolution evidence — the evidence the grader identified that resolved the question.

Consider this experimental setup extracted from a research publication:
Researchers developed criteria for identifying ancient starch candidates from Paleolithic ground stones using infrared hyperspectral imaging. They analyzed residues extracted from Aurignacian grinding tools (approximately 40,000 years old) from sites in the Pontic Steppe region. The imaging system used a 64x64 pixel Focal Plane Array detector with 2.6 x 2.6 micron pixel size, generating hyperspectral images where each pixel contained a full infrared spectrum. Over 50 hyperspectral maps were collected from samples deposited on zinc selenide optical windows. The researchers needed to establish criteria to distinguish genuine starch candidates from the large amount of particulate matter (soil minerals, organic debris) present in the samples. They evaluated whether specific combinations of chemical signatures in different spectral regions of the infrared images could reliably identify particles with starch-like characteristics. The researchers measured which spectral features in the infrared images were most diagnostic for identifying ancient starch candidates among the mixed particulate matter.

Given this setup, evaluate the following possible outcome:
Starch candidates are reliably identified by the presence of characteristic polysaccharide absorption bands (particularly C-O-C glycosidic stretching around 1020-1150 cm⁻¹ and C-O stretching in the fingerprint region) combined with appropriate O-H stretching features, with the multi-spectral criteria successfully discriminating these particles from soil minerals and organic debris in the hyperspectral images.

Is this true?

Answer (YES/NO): NO